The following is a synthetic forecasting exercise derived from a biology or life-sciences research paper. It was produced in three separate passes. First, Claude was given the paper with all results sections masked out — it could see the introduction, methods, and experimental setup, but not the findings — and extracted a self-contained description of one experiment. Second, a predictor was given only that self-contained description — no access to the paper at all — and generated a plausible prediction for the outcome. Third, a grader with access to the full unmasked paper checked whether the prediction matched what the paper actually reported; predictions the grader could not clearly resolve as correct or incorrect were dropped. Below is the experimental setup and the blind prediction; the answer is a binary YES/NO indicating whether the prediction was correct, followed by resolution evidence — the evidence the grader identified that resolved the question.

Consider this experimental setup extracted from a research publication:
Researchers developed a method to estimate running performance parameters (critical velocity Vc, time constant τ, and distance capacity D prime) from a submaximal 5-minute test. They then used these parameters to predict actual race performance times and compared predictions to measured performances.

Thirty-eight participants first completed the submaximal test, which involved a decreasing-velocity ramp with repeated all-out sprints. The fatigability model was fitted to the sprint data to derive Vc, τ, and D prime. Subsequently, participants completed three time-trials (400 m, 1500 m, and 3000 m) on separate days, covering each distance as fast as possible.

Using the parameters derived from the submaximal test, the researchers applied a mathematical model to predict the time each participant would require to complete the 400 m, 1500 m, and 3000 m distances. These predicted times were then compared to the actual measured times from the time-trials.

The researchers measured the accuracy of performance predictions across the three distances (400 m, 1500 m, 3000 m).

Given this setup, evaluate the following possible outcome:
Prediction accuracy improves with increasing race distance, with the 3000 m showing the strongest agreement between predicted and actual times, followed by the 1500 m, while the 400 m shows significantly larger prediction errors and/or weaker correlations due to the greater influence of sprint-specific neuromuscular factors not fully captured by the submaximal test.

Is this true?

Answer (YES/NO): NO